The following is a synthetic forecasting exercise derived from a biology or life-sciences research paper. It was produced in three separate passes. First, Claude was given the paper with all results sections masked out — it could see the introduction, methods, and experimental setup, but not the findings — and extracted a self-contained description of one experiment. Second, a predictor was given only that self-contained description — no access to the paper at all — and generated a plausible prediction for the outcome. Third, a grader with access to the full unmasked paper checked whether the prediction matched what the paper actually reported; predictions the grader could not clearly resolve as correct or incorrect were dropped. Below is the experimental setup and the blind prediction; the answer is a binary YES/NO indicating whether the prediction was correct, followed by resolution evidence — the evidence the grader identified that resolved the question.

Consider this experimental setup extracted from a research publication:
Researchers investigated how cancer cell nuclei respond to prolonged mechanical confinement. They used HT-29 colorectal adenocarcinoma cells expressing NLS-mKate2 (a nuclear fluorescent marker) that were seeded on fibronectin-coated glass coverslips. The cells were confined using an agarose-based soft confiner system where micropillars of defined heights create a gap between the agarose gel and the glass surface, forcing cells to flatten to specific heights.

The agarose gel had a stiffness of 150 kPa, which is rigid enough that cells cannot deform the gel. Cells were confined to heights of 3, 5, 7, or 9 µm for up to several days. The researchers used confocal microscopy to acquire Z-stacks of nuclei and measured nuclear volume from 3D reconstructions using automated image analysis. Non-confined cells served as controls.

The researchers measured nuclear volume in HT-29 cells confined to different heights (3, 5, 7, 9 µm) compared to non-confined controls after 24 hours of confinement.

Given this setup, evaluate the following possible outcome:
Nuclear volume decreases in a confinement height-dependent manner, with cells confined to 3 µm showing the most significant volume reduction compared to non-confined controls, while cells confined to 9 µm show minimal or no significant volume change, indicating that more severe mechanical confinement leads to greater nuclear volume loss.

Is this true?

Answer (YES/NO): NO